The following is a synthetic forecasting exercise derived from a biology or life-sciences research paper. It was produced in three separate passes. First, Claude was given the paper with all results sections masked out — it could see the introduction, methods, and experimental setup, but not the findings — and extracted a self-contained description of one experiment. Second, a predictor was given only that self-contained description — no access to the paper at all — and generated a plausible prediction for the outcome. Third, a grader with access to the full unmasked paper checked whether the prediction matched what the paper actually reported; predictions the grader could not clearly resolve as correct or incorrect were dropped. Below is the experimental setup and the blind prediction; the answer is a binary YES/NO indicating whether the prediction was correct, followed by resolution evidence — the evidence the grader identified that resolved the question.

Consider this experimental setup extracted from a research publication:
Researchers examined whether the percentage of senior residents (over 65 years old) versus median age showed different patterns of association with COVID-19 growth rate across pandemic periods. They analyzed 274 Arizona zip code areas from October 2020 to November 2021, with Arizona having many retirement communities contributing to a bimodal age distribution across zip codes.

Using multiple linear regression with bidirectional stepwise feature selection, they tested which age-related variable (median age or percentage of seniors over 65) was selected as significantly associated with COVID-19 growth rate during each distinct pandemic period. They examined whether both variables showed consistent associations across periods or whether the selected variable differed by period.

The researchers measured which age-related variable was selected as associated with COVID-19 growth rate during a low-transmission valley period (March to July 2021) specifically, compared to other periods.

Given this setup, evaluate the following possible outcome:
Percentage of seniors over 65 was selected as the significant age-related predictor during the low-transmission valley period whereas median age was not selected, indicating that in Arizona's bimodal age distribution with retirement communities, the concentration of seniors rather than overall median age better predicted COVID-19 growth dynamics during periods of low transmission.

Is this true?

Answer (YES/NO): YES